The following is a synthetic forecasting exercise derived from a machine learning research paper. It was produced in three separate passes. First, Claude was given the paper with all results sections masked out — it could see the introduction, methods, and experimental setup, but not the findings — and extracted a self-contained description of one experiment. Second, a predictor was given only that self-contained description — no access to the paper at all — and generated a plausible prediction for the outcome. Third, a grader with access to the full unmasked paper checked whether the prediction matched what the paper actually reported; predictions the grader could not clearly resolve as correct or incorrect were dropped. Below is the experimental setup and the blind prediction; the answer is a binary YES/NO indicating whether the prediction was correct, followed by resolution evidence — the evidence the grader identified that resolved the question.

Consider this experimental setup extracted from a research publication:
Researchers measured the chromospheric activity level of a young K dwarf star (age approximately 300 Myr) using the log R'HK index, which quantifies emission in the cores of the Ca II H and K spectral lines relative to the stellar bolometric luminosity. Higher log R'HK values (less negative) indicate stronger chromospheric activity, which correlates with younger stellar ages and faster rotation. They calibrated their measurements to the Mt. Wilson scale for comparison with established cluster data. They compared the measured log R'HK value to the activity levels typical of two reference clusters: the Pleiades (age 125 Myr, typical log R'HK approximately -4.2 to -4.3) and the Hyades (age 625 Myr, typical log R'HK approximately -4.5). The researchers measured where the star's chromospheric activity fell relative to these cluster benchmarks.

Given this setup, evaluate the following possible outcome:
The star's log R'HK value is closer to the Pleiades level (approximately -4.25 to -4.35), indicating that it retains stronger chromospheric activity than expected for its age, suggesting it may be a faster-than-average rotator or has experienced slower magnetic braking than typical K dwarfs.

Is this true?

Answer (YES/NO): NO